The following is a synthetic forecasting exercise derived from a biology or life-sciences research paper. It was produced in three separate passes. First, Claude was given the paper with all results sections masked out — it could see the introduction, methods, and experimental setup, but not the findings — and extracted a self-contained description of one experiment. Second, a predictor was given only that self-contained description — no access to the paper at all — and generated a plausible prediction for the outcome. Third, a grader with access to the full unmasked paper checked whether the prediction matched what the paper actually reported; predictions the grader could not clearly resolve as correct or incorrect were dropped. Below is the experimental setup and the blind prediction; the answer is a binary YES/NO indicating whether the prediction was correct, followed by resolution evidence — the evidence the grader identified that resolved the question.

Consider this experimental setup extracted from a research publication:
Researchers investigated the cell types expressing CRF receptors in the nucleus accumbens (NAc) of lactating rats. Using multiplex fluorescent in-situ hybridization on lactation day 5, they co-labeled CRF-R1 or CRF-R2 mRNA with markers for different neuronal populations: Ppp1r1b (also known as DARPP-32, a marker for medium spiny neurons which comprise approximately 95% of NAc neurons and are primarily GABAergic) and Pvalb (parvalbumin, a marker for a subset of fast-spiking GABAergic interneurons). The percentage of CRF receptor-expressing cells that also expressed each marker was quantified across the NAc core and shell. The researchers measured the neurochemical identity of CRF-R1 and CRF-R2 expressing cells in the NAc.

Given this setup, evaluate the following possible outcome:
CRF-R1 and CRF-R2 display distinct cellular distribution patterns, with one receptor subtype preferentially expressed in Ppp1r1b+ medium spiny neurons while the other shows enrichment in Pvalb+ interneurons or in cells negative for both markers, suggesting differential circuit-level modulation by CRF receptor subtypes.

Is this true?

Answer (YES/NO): NO